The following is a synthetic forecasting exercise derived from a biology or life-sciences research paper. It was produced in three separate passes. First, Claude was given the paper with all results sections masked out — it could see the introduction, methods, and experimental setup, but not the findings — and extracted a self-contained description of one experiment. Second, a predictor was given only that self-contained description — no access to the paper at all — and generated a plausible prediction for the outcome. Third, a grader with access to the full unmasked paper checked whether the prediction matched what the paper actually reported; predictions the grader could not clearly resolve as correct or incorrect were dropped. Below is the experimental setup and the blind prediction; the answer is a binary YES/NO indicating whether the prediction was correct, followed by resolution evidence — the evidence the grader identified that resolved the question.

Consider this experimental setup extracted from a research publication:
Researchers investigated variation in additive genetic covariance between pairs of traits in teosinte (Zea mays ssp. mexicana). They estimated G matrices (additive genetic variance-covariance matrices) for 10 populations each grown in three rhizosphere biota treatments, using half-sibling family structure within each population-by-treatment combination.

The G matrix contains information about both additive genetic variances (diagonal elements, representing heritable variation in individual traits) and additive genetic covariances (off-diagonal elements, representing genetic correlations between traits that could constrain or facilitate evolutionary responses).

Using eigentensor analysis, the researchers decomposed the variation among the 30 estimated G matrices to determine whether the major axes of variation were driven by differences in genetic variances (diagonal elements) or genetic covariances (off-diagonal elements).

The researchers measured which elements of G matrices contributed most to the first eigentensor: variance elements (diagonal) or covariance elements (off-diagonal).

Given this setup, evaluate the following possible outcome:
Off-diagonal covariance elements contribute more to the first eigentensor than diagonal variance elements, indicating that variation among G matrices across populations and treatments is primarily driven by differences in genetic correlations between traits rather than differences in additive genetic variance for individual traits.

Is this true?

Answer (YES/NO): YES